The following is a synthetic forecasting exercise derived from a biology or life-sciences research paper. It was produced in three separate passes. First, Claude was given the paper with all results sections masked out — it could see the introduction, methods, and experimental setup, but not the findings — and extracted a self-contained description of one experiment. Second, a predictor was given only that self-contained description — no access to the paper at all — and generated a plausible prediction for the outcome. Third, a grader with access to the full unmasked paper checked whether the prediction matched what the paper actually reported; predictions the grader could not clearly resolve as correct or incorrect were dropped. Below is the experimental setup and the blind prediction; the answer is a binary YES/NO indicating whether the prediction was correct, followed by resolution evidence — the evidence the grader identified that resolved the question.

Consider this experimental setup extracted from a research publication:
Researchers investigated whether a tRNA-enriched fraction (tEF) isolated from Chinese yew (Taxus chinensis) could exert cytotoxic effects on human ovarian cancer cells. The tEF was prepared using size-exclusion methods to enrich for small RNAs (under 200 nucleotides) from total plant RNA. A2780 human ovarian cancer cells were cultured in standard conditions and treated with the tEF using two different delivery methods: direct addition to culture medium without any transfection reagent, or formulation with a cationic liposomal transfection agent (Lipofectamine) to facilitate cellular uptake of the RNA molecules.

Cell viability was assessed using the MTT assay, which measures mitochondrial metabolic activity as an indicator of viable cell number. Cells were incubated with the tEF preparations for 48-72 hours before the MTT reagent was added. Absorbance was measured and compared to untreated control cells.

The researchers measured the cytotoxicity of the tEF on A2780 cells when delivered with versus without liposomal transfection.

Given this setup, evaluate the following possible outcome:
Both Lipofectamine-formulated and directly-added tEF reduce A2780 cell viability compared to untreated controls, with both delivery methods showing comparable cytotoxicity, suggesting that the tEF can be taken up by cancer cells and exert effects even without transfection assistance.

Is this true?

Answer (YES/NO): NO